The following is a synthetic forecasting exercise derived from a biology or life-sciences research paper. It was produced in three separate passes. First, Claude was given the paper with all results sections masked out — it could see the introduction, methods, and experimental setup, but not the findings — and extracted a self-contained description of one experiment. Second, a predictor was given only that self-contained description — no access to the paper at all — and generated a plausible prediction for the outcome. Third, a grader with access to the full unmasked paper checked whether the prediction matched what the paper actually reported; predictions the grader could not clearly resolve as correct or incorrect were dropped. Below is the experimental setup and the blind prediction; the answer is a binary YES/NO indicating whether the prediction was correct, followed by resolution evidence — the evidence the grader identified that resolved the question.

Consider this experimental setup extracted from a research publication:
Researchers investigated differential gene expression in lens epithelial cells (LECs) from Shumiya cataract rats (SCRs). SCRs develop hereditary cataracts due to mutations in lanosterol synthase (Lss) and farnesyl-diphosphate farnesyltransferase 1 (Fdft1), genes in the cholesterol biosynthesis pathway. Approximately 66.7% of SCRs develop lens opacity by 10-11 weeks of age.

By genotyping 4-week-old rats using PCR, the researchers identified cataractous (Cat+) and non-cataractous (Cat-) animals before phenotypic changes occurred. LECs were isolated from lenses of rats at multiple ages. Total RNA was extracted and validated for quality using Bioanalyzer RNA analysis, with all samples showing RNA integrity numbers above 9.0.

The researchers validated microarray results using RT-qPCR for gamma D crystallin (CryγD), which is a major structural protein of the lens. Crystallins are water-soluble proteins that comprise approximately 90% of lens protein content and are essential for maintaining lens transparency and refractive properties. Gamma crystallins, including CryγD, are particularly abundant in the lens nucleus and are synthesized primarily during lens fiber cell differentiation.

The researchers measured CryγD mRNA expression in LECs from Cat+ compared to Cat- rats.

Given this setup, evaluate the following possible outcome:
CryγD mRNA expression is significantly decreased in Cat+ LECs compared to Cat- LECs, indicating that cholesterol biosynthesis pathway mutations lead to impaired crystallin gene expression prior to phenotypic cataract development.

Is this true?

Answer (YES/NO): NO